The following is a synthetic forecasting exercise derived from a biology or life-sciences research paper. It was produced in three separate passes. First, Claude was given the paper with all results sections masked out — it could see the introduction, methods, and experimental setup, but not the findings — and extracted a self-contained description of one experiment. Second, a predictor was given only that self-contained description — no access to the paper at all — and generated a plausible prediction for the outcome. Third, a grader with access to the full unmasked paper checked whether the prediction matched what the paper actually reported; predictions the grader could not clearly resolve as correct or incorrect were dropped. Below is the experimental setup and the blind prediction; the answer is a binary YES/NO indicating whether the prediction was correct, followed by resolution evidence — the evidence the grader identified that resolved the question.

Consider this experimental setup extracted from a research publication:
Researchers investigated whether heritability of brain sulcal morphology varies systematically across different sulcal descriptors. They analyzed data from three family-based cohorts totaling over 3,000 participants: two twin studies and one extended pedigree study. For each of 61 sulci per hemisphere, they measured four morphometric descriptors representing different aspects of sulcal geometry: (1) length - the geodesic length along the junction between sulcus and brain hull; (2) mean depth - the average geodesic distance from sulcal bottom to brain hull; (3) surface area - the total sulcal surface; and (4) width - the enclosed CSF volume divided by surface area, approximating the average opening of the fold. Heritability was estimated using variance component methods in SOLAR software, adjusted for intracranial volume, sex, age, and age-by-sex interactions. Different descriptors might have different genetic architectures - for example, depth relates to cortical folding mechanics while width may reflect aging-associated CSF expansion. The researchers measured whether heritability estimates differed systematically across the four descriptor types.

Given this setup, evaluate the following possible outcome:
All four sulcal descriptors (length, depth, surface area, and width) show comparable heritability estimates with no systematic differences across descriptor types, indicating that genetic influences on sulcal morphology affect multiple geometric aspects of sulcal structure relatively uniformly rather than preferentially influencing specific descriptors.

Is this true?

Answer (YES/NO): NO